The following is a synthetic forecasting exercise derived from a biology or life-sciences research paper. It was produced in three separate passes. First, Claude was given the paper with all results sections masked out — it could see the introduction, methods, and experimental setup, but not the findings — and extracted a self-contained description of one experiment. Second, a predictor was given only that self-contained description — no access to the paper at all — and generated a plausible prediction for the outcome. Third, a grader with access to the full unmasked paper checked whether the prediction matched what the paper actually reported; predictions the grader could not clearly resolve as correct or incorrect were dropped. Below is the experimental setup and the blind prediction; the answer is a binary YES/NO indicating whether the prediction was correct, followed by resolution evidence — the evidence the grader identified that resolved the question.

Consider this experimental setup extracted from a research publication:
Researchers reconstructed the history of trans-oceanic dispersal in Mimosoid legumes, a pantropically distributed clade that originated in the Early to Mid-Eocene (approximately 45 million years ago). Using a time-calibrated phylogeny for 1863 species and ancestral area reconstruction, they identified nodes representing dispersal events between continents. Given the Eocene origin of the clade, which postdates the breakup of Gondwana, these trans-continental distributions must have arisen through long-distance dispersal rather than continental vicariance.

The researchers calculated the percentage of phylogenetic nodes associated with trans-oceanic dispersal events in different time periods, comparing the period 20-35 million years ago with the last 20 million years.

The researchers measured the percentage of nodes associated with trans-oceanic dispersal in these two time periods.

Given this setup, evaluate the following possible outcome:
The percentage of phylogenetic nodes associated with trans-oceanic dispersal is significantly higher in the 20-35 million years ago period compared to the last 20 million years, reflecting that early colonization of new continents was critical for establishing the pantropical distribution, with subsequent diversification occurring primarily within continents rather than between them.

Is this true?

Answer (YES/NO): YES